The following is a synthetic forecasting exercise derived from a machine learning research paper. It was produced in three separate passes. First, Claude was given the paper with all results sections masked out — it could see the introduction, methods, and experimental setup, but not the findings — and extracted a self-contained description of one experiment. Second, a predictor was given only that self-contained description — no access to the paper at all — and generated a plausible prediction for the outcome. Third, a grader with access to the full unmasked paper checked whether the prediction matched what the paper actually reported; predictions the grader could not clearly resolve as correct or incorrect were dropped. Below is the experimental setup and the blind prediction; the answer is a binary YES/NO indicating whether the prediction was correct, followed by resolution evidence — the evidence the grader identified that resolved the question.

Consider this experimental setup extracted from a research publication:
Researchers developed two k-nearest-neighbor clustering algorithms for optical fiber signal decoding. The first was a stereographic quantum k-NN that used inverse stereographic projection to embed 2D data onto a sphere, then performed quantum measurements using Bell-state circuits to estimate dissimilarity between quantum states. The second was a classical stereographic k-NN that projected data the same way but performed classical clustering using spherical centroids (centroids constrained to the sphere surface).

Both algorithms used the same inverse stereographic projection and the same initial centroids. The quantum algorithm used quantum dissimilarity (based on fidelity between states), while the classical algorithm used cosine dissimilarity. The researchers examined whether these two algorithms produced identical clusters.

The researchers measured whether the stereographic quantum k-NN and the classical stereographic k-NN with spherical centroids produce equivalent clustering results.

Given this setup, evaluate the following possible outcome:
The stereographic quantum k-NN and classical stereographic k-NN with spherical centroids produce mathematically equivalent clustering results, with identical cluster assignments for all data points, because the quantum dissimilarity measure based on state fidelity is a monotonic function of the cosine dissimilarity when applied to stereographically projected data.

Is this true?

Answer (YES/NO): YES